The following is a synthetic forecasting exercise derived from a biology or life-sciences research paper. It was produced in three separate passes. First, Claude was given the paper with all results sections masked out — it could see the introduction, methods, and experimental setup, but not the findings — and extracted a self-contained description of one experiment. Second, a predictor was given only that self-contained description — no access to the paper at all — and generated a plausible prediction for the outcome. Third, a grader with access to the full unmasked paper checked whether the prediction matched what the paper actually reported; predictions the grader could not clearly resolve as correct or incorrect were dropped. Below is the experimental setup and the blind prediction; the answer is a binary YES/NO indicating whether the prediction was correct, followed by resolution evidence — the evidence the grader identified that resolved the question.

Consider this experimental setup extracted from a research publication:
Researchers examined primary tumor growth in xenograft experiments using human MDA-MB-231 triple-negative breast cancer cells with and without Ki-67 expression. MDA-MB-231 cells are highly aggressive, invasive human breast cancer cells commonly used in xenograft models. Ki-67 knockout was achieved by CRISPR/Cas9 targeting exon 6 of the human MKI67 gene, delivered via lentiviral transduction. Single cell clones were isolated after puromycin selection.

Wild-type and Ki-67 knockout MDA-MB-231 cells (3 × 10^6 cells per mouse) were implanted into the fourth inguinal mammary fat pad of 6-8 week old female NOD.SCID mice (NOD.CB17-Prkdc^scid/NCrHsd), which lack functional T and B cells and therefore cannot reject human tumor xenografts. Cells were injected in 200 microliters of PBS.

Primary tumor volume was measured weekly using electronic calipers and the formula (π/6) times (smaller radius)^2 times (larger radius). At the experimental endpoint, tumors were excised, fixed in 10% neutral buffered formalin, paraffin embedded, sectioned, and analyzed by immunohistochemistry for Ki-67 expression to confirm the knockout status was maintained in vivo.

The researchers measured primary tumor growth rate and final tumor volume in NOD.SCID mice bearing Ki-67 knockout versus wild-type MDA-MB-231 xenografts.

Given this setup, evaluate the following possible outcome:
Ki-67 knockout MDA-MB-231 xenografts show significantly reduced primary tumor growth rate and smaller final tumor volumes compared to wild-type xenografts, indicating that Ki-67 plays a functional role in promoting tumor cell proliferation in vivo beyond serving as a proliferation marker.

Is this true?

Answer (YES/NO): NO